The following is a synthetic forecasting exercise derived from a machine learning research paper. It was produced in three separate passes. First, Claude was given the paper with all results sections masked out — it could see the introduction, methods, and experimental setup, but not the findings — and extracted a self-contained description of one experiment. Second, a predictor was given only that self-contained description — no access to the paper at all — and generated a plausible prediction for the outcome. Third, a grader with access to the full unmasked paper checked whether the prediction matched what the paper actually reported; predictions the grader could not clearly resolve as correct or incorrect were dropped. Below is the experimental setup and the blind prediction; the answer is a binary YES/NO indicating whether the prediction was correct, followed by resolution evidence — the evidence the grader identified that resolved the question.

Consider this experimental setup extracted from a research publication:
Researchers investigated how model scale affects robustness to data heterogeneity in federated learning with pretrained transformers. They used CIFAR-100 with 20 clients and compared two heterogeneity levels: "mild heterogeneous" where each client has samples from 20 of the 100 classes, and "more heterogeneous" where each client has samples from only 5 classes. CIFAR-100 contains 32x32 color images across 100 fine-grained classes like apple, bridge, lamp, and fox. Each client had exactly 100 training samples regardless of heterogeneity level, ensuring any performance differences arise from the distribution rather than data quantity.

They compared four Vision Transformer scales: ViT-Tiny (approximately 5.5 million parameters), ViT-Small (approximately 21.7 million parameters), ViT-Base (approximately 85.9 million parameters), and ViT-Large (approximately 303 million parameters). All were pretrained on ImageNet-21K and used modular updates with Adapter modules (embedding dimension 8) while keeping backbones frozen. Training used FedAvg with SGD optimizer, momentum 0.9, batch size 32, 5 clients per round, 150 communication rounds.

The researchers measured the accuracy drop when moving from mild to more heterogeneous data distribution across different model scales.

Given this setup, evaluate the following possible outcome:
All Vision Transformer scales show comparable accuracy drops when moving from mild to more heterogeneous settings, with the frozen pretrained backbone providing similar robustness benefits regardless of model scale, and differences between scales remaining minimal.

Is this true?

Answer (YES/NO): NO